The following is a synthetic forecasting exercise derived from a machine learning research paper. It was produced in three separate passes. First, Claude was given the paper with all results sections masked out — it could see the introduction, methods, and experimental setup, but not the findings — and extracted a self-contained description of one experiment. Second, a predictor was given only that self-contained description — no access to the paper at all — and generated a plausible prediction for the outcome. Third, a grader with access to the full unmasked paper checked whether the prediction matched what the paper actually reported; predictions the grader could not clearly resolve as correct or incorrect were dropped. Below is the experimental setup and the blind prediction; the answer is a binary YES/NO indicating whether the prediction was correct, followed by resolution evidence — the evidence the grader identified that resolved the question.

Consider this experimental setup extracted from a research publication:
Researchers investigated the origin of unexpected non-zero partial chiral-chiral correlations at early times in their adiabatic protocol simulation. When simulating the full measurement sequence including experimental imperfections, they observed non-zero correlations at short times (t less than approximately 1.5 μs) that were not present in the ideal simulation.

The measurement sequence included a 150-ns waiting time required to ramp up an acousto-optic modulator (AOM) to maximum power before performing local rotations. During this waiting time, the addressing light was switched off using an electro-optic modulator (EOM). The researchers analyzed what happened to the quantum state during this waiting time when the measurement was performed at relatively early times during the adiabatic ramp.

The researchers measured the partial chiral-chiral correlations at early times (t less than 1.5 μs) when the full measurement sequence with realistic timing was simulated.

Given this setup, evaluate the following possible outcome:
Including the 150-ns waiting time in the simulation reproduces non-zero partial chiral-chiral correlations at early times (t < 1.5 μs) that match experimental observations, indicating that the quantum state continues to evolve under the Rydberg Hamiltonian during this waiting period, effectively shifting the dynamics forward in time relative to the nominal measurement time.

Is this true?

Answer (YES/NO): YES